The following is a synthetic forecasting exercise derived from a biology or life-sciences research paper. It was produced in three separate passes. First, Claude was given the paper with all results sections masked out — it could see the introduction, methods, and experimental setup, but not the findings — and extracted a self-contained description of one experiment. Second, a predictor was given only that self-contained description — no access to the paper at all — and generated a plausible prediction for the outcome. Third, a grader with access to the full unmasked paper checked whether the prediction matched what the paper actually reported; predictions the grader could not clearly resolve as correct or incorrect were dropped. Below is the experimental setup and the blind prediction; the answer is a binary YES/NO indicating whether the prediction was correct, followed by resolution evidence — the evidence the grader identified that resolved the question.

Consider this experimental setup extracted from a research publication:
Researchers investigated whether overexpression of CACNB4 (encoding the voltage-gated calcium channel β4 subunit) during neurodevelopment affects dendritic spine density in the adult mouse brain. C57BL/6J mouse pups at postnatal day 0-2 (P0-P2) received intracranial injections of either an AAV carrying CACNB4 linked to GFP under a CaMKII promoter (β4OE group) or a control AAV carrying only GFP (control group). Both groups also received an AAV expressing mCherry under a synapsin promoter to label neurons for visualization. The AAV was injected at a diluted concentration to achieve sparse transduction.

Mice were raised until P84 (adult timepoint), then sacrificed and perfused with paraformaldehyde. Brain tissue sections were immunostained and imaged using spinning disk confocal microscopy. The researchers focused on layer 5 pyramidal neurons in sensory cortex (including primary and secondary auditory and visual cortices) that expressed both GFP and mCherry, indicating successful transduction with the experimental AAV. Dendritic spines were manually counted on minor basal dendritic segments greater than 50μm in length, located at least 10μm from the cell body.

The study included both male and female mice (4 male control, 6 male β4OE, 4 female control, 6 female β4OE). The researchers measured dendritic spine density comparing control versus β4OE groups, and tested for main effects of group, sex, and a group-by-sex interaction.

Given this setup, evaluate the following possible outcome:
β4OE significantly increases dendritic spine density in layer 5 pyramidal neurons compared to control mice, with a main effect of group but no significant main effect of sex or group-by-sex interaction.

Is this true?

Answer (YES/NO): NO